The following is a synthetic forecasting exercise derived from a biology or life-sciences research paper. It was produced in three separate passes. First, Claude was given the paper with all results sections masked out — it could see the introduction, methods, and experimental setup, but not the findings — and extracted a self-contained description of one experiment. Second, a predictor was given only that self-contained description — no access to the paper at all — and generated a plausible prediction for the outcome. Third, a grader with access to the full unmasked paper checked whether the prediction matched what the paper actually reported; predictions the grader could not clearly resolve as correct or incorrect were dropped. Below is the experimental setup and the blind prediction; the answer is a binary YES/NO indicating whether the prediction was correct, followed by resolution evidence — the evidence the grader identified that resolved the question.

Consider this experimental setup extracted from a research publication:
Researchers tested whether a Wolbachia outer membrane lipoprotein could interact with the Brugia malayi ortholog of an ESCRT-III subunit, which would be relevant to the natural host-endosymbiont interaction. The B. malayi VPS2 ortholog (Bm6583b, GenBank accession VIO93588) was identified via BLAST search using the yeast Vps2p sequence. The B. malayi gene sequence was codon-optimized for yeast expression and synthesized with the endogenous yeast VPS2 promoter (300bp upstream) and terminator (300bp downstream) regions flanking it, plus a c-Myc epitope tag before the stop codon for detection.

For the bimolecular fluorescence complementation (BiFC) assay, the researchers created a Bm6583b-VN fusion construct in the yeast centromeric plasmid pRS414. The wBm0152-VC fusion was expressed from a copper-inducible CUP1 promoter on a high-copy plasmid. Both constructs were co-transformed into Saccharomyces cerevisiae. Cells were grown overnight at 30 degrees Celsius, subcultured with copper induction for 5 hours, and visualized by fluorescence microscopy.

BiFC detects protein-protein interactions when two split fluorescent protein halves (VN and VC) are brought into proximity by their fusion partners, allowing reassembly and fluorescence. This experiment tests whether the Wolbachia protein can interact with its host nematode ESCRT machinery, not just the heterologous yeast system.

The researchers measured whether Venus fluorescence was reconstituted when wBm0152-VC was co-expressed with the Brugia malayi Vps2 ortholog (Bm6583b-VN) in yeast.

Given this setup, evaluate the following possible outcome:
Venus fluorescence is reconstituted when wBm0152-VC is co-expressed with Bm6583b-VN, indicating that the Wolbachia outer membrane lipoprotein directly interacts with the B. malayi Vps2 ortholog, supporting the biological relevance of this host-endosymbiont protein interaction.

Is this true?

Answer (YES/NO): YES